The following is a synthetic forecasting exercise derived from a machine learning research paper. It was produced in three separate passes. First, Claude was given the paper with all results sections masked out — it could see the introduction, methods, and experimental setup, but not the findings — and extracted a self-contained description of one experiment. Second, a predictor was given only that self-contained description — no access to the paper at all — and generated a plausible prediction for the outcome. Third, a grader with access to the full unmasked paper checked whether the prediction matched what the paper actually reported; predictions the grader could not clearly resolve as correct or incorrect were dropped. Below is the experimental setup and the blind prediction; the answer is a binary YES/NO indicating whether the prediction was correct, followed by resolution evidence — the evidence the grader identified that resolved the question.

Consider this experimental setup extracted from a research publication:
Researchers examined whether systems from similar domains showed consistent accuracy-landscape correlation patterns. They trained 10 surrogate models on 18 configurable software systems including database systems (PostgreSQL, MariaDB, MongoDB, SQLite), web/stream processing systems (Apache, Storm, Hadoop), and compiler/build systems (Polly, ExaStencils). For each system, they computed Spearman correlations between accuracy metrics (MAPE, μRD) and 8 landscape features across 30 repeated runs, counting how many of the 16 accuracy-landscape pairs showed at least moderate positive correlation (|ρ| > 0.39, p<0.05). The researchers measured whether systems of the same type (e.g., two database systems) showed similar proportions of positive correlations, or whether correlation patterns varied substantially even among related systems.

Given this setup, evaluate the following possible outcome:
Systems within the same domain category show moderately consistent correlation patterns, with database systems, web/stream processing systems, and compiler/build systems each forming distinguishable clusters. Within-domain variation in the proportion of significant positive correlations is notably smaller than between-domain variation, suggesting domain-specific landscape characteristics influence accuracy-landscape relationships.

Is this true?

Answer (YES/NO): NO